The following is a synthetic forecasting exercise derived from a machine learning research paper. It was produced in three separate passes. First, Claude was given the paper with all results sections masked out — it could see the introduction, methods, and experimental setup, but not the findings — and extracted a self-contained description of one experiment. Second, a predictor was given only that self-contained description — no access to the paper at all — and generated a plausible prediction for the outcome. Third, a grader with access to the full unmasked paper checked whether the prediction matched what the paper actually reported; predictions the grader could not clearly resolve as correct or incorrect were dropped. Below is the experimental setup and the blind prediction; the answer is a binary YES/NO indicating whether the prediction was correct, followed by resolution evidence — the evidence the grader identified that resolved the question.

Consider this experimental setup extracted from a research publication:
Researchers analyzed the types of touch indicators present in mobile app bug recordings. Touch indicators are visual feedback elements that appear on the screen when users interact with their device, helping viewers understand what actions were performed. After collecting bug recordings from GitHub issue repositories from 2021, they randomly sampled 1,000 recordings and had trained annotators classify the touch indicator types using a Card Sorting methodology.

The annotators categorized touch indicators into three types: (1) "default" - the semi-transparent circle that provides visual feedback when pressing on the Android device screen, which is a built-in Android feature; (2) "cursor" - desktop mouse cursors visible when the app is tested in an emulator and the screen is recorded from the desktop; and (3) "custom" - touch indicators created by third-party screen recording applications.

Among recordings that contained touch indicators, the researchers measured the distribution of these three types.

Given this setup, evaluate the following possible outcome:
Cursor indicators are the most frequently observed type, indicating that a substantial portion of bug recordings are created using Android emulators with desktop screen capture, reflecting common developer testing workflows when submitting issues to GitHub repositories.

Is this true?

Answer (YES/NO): NO